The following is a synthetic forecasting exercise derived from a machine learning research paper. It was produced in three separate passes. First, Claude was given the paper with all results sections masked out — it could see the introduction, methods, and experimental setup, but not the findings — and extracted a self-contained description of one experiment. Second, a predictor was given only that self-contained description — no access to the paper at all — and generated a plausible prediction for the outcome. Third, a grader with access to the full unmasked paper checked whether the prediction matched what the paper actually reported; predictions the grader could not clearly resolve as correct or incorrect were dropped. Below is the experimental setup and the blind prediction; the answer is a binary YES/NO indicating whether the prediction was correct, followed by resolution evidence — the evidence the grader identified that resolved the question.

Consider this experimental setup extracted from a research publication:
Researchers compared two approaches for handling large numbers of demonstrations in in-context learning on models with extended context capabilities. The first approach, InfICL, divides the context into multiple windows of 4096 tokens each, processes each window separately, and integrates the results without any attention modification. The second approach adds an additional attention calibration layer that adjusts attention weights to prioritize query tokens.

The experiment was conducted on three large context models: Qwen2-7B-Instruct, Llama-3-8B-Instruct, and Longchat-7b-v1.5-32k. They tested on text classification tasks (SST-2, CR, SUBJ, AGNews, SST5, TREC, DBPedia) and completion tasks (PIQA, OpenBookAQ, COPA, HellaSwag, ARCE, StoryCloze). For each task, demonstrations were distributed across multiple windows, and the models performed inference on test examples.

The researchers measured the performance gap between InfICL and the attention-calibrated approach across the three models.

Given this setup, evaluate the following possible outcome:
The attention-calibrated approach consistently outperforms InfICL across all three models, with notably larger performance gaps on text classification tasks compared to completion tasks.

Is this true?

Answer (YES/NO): NO